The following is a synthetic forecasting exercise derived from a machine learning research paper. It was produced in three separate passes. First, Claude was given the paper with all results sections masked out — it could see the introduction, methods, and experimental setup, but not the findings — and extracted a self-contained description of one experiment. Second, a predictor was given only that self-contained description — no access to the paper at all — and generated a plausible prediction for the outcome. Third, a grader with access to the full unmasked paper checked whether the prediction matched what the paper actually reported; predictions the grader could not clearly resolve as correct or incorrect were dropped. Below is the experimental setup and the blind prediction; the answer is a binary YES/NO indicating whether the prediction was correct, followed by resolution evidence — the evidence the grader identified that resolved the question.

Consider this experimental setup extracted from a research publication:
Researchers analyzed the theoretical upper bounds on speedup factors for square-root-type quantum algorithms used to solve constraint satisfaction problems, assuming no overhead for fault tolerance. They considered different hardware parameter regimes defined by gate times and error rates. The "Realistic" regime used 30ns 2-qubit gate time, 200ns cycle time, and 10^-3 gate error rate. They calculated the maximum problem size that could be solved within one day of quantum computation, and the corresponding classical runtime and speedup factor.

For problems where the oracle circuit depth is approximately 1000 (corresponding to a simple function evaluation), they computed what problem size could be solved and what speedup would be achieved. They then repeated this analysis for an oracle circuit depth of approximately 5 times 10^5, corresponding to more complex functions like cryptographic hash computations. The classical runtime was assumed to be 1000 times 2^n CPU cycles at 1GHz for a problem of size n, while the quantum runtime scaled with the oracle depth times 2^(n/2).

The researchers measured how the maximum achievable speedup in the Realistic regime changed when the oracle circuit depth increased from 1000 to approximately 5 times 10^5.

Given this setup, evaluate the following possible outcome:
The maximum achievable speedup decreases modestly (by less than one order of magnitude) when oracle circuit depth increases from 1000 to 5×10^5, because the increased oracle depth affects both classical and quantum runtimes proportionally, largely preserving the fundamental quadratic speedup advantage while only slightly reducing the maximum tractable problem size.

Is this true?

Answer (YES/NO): NO